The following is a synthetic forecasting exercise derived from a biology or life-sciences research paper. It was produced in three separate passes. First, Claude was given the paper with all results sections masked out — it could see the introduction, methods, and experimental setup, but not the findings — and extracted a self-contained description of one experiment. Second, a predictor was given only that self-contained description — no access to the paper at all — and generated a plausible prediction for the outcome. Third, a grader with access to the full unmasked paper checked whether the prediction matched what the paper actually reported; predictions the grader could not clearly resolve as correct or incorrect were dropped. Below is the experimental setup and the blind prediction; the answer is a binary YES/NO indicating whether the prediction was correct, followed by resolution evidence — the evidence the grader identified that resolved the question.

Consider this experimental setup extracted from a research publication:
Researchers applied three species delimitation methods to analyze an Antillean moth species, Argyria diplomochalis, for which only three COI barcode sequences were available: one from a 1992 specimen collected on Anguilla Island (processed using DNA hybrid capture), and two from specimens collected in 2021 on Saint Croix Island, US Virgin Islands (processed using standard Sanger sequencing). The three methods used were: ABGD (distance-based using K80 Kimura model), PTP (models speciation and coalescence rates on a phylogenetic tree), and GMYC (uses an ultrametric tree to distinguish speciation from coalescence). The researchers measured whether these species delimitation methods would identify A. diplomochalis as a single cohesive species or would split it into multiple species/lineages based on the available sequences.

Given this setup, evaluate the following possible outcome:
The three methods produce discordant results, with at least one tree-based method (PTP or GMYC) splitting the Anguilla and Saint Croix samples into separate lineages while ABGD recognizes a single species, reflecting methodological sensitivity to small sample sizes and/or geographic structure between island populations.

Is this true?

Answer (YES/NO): YES